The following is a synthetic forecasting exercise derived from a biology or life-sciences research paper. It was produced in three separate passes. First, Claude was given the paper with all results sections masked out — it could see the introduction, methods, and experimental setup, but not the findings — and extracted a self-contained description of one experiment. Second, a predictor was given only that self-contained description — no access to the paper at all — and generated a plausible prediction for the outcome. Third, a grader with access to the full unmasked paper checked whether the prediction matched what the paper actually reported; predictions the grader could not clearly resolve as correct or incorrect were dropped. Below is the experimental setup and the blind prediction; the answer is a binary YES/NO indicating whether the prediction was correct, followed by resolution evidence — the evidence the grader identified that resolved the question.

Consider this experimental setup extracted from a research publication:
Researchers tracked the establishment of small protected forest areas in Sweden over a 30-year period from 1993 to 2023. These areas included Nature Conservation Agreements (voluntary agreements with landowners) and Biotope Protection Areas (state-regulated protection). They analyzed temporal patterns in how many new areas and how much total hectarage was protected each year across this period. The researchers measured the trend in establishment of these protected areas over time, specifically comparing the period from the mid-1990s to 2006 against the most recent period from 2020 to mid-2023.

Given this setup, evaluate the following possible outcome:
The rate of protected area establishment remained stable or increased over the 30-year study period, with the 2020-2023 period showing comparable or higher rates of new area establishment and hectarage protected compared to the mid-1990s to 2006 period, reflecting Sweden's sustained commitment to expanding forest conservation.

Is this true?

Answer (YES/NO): NO